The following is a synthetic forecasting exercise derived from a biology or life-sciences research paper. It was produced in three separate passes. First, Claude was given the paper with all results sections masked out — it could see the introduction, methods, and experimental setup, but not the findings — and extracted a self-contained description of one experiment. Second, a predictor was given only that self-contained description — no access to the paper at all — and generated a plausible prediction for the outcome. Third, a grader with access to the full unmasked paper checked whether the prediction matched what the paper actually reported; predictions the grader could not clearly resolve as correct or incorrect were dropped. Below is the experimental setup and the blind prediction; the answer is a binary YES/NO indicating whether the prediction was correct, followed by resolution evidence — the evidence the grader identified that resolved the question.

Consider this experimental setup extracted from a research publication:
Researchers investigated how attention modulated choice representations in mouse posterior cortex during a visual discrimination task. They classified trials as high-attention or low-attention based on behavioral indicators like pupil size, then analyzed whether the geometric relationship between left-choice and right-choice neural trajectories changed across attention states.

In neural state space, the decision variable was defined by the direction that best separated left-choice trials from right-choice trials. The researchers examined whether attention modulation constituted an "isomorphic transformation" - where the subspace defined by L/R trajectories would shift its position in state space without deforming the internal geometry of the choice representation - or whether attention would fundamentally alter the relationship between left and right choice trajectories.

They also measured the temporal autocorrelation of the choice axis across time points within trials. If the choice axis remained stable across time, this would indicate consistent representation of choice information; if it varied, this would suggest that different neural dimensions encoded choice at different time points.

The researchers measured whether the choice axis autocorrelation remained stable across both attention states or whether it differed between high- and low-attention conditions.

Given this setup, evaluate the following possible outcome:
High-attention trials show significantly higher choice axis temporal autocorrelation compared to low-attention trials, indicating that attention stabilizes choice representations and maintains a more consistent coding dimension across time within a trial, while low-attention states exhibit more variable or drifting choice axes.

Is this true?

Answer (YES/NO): NO